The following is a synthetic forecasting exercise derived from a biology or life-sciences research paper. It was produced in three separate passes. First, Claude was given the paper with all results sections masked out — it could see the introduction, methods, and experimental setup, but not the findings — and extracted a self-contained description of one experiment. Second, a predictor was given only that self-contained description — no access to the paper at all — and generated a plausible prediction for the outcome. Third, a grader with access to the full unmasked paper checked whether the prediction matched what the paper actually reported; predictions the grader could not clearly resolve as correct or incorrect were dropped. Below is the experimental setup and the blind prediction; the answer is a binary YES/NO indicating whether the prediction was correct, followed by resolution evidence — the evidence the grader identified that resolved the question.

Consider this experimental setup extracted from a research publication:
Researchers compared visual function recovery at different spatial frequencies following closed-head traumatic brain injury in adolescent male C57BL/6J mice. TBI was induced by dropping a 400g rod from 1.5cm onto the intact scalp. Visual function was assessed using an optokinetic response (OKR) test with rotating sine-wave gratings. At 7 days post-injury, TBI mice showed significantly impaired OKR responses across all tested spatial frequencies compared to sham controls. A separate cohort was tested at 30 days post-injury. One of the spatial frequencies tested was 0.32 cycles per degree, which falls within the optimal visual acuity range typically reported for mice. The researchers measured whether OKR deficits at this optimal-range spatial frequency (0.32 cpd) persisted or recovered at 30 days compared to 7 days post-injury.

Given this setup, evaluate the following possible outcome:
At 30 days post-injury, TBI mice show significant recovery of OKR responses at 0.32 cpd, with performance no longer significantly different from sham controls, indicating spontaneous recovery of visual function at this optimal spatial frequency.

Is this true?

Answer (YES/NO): YES